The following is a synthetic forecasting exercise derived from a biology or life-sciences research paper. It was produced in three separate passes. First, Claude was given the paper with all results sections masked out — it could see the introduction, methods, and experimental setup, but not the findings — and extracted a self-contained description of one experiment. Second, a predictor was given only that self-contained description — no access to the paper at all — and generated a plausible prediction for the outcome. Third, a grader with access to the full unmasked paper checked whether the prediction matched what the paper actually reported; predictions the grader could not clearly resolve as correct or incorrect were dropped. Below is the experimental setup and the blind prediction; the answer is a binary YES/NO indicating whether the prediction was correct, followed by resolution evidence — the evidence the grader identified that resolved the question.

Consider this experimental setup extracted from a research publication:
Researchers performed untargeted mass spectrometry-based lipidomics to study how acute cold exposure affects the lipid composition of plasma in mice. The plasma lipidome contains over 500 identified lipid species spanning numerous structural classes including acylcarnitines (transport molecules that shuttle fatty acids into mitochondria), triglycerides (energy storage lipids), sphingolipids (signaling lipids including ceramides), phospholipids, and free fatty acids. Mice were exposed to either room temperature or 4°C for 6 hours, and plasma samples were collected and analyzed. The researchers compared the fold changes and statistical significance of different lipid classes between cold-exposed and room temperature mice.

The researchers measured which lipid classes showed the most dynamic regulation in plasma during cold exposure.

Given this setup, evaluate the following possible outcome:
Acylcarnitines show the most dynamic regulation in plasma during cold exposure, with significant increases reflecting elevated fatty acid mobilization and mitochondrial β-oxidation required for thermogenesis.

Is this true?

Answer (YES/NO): NO